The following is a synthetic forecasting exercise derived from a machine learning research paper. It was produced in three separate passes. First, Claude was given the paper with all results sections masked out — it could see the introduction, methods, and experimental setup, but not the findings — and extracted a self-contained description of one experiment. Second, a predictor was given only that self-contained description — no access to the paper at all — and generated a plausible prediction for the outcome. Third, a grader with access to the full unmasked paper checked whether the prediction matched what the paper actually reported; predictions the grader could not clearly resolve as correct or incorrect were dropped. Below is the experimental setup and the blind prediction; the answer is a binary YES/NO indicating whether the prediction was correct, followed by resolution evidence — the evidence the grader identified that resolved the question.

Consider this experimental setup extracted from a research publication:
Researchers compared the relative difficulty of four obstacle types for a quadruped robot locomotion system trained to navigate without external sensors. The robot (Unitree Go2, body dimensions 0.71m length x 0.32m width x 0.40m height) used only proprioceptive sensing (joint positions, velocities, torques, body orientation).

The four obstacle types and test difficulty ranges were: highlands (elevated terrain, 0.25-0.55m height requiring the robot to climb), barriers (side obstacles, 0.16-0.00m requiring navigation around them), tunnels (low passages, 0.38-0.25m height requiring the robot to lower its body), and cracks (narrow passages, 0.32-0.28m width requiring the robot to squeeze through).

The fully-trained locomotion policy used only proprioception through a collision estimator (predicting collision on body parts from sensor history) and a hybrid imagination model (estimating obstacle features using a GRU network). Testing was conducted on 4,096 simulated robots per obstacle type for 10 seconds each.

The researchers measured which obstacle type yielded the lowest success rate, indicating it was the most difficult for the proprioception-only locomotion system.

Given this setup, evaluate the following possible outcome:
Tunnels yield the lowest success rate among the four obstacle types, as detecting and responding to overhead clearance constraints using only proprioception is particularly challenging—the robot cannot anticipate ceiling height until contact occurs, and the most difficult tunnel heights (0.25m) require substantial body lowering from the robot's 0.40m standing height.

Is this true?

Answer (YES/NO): NO